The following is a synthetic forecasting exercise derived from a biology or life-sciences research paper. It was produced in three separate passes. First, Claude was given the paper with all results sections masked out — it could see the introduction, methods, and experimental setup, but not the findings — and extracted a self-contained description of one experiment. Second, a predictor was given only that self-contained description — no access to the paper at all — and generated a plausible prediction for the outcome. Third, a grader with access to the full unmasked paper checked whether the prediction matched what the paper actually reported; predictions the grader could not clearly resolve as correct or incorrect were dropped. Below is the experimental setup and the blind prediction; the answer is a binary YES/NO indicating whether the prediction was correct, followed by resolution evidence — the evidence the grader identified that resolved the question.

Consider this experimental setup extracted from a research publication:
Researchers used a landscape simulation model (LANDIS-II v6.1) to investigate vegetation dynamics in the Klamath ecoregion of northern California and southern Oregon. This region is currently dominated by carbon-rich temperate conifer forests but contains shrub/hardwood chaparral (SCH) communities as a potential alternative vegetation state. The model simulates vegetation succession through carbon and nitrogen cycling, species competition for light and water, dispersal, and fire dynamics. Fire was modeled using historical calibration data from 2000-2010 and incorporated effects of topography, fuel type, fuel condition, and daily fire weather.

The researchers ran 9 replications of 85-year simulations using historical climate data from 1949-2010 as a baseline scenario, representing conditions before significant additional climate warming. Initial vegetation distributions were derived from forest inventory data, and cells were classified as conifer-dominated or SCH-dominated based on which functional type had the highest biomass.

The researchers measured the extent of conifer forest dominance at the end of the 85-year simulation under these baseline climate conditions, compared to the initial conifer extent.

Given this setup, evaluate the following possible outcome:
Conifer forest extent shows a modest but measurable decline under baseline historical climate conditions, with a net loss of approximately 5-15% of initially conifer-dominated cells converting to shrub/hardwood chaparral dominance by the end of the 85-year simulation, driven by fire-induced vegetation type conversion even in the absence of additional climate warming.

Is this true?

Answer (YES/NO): NO